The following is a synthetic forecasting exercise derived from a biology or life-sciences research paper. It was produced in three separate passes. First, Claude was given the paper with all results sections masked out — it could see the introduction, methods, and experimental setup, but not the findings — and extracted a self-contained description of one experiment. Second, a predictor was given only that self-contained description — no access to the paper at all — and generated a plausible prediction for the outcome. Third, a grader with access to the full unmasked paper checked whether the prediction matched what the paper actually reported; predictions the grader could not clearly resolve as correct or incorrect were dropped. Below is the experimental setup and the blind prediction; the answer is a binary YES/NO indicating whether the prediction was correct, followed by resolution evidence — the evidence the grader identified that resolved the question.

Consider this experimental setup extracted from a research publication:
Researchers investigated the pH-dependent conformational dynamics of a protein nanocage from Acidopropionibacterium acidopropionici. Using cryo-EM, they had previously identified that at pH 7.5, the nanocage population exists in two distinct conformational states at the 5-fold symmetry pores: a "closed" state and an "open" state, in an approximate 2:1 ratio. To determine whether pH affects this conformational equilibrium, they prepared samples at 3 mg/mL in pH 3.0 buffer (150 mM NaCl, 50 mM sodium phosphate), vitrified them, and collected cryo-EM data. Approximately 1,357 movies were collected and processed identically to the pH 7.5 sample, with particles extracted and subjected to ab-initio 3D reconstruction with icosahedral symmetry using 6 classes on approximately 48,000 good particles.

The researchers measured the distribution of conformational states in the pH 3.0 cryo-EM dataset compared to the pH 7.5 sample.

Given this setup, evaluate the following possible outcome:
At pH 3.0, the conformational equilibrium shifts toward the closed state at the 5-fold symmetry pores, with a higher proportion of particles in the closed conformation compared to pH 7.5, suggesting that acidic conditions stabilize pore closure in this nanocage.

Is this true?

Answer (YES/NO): YES